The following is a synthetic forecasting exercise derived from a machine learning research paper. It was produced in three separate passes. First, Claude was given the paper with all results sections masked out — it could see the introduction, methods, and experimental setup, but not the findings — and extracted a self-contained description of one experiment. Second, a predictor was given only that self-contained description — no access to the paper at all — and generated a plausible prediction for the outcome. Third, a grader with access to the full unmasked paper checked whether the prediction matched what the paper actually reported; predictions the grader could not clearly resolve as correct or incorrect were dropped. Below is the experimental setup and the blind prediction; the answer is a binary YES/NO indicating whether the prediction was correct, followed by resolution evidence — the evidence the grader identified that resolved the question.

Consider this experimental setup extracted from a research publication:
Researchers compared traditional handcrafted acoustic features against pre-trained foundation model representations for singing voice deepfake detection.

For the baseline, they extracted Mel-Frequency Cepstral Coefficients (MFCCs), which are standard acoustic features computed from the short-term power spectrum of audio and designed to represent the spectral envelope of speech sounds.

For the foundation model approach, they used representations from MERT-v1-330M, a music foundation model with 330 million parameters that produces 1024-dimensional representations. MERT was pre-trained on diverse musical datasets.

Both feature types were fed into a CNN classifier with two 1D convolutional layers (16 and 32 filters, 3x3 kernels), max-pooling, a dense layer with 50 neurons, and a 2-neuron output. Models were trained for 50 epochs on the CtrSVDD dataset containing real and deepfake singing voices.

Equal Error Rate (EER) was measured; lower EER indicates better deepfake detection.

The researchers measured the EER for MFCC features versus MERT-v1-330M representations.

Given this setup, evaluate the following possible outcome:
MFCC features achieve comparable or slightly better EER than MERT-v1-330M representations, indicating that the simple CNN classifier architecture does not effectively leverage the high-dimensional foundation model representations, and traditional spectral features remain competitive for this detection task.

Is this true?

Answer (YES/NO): NO